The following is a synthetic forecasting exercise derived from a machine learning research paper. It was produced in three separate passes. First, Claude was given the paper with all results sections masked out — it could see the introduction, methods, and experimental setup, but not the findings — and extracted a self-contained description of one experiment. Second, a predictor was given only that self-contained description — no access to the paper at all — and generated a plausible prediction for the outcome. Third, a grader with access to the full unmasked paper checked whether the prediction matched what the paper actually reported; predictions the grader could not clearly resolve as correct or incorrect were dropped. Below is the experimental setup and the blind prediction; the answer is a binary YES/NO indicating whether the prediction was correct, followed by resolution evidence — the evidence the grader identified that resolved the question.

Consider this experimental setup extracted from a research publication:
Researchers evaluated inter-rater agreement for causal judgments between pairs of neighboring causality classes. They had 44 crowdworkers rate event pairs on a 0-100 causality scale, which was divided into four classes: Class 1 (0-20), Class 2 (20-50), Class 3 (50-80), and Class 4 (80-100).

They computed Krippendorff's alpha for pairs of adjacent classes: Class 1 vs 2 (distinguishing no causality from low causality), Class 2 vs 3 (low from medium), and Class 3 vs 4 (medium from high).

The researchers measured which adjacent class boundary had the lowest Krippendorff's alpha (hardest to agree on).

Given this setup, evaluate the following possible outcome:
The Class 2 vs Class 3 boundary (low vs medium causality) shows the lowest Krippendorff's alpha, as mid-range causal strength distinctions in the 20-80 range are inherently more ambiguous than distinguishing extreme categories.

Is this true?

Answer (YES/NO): NO